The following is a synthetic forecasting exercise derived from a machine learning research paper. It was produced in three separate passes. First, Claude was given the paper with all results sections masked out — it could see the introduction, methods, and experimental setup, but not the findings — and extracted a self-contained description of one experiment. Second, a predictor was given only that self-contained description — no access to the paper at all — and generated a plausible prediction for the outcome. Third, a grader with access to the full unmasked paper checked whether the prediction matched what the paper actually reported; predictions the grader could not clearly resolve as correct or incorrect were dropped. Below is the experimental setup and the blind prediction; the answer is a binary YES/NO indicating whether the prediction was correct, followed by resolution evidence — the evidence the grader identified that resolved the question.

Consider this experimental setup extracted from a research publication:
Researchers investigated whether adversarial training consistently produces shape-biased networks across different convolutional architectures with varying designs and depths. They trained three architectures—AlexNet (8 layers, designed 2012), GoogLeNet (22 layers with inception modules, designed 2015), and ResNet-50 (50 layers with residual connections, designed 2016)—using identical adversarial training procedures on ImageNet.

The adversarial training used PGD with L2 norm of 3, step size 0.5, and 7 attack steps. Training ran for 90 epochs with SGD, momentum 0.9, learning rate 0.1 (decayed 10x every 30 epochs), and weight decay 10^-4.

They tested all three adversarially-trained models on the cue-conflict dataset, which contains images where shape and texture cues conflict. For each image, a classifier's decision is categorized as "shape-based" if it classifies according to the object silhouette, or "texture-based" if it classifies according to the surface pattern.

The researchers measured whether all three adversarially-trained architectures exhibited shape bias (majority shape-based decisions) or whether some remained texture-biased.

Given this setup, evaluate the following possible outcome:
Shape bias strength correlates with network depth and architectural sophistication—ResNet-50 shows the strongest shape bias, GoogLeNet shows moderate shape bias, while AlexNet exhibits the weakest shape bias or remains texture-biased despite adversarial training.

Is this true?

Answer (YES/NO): NO